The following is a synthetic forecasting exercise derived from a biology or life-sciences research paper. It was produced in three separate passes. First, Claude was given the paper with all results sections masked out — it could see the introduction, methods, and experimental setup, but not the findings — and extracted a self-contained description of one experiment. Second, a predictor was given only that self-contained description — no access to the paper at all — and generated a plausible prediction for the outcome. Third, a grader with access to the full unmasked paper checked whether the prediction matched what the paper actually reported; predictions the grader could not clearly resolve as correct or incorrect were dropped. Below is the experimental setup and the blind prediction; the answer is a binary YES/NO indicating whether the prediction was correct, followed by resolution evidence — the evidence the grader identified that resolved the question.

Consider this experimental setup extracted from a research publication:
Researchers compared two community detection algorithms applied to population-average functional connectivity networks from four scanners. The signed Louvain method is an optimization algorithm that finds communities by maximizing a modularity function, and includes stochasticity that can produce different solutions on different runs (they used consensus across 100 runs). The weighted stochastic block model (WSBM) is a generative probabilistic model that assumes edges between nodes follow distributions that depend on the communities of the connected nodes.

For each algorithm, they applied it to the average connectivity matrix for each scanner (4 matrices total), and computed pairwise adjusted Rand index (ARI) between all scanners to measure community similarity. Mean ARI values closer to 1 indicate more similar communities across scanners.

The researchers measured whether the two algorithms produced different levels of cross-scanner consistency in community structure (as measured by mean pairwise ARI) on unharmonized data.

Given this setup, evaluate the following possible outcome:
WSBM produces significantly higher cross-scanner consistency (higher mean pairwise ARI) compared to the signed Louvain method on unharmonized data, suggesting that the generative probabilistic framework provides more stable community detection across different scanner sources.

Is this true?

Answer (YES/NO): NO